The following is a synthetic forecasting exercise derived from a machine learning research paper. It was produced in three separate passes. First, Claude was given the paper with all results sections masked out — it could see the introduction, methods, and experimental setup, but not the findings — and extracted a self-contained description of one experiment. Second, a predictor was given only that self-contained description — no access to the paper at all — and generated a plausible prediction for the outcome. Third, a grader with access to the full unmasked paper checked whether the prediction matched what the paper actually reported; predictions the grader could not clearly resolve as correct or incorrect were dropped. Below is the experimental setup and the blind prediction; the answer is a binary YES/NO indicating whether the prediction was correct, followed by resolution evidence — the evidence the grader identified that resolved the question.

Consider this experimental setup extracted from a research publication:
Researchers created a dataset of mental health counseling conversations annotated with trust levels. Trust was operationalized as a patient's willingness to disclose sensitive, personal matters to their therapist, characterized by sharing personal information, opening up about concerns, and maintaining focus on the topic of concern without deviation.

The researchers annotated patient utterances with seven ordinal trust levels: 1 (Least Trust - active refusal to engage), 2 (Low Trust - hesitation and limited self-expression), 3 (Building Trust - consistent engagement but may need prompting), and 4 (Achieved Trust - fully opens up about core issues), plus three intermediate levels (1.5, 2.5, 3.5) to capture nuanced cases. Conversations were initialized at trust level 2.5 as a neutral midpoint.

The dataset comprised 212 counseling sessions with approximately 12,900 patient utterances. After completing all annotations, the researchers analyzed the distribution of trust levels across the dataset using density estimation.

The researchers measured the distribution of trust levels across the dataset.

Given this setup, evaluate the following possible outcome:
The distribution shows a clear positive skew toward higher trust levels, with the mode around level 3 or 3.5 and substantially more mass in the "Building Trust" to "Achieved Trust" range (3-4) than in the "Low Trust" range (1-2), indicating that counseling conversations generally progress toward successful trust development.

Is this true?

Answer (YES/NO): NO